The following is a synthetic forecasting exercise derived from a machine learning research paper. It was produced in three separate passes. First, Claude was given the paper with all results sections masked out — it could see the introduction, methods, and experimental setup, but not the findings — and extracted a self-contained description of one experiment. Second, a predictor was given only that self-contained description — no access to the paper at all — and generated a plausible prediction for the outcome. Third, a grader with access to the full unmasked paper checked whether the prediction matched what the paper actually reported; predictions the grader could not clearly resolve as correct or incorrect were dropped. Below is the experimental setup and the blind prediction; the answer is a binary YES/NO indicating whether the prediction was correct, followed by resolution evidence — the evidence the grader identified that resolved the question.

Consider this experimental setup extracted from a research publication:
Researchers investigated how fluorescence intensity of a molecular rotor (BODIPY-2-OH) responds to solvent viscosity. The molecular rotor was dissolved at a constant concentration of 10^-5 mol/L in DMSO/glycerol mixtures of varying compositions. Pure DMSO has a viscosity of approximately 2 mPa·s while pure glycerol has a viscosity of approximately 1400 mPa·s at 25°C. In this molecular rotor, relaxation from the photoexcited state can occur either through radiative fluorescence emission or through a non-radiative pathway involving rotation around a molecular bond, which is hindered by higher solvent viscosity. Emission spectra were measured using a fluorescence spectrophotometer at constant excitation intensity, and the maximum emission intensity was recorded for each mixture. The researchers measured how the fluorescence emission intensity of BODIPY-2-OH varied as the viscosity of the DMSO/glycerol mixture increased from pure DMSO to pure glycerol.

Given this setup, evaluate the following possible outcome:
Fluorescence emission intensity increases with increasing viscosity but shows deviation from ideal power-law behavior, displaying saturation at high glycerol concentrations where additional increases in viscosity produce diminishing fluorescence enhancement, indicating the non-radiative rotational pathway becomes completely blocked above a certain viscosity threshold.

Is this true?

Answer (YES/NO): NO